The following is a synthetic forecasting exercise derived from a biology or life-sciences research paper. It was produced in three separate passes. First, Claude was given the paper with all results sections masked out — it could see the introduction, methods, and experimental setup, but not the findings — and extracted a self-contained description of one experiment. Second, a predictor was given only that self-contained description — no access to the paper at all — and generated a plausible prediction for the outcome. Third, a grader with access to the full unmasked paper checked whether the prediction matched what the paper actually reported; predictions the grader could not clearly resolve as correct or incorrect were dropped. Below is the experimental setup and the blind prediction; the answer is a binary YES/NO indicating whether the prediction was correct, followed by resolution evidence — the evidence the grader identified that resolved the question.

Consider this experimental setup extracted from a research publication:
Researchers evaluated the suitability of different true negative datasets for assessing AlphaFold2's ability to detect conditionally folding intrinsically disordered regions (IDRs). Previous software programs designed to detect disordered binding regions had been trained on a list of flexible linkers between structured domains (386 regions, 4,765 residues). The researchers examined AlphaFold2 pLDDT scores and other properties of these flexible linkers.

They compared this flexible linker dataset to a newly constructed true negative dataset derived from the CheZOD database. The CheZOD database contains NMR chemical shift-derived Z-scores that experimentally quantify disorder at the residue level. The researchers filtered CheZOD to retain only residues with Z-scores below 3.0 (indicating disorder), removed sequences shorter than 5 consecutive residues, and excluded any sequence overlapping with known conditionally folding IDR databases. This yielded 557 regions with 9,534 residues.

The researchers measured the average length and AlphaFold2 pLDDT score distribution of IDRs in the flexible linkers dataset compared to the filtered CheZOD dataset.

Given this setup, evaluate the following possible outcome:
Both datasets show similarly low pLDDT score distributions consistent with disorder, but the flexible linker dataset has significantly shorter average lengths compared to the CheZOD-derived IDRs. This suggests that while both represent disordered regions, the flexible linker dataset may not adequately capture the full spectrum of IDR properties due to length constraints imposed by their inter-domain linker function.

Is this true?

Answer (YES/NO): NO